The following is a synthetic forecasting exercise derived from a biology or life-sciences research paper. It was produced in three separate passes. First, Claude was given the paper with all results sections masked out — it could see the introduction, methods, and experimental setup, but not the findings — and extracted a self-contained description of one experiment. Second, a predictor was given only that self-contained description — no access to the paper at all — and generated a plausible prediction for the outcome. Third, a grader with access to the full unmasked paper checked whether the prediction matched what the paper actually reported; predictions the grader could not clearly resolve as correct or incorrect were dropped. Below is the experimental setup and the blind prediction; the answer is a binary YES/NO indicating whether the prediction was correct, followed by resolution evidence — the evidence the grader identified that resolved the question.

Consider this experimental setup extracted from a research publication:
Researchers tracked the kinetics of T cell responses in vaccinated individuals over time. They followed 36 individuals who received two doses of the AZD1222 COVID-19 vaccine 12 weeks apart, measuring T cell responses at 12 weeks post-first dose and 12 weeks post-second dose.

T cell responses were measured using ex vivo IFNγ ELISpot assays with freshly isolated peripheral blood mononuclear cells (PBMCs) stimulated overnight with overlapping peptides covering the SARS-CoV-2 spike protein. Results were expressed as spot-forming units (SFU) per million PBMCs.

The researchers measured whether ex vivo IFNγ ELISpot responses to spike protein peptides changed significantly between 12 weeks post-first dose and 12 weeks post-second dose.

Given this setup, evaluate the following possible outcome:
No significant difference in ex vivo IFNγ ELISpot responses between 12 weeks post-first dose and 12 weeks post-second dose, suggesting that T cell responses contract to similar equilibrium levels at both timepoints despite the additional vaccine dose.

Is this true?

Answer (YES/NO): YES